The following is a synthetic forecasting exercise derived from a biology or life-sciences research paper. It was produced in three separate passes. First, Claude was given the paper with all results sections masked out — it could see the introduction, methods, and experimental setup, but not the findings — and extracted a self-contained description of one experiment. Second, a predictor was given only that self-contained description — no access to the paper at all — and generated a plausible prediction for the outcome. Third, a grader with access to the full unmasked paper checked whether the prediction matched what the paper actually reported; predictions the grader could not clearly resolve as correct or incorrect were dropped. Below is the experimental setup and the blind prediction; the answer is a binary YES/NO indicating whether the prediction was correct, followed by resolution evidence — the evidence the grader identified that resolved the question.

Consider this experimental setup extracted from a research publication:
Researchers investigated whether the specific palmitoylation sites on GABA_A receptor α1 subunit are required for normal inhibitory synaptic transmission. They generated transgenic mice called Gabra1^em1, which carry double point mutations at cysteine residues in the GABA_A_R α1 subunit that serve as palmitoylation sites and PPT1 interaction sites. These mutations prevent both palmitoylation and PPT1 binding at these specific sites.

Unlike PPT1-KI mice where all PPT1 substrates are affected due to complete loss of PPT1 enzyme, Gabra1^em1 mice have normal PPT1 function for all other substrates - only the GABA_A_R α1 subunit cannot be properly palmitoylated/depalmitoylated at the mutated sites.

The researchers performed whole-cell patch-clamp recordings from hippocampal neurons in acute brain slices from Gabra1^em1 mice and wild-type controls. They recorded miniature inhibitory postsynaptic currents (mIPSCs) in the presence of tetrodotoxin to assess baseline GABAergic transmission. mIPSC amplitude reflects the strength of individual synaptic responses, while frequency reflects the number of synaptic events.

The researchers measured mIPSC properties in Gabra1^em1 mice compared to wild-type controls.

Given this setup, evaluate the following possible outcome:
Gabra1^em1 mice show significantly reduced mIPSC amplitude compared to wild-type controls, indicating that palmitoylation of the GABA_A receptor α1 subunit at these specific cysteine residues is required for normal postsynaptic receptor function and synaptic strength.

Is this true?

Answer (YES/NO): NO